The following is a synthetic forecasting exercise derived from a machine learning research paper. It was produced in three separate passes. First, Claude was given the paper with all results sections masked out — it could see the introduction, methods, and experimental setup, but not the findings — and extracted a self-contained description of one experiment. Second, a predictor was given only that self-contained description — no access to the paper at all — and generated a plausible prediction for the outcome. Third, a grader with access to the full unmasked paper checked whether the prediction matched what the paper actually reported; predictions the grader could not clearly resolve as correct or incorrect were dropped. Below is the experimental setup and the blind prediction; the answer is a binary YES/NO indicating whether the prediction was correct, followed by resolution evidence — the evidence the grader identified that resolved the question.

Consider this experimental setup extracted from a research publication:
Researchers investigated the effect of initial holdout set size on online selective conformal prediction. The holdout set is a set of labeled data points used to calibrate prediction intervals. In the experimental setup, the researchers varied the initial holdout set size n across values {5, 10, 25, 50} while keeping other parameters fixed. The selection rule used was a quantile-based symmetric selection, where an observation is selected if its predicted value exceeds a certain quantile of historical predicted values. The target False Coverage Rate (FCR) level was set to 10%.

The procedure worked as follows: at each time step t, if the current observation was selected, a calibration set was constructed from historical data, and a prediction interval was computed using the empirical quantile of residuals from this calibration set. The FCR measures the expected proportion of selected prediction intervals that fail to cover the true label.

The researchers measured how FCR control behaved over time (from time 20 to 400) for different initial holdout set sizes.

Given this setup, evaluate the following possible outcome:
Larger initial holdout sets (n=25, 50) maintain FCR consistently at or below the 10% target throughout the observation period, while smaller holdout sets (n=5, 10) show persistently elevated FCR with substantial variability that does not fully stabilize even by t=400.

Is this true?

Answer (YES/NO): NO